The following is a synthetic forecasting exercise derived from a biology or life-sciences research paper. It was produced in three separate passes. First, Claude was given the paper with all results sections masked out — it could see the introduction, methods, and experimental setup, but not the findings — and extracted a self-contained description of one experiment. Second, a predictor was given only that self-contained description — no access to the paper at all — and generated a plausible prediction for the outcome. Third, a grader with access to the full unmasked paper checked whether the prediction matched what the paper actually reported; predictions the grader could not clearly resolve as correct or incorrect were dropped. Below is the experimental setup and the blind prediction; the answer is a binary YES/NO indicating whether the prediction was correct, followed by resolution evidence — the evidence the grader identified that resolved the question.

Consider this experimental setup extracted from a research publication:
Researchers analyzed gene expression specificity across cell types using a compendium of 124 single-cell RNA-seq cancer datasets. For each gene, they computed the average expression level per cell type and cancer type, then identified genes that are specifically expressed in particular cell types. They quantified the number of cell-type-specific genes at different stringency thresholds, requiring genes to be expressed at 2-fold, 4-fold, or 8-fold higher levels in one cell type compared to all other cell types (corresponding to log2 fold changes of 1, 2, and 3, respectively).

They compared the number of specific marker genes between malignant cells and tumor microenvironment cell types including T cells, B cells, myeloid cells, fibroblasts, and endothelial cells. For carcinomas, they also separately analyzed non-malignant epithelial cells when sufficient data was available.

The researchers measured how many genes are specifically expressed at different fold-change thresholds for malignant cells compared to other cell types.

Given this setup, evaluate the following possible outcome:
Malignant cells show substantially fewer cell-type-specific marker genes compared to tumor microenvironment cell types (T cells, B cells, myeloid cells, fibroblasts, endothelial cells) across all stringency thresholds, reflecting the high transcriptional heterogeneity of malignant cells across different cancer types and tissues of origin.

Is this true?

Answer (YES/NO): YES